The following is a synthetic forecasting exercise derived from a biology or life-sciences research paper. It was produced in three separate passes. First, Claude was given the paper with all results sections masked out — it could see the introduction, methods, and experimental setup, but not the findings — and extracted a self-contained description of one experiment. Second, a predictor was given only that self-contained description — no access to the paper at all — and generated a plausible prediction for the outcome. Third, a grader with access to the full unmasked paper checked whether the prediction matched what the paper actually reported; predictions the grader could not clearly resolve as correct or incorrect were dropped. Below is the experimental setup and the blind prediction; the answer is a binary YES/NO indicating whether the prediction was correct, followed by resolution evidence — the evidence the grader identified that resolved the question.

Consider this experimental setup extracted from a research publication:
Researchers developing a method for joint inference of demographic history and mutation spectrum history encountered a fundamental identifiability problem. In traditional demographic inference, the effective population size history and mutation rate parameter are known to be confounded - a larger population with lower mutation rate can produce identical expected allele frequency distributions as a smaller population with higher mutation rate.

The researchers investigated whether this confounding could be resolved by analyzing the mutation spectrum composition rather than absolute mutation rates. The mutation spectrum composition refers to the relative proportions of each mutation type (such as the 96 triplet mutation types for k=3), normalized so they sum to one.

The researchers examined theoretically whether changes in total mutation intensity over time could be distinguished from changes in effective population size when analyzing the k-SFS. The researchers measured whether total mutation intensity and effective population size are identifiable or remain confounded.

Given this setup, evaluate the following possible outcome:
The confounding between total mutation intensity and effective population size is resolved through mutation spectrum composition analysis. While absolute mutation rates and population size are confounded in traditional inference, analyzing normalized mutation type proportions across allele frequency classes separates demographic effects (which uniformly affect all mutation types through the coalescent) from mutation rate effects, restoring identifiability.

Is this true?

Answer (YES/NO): NO